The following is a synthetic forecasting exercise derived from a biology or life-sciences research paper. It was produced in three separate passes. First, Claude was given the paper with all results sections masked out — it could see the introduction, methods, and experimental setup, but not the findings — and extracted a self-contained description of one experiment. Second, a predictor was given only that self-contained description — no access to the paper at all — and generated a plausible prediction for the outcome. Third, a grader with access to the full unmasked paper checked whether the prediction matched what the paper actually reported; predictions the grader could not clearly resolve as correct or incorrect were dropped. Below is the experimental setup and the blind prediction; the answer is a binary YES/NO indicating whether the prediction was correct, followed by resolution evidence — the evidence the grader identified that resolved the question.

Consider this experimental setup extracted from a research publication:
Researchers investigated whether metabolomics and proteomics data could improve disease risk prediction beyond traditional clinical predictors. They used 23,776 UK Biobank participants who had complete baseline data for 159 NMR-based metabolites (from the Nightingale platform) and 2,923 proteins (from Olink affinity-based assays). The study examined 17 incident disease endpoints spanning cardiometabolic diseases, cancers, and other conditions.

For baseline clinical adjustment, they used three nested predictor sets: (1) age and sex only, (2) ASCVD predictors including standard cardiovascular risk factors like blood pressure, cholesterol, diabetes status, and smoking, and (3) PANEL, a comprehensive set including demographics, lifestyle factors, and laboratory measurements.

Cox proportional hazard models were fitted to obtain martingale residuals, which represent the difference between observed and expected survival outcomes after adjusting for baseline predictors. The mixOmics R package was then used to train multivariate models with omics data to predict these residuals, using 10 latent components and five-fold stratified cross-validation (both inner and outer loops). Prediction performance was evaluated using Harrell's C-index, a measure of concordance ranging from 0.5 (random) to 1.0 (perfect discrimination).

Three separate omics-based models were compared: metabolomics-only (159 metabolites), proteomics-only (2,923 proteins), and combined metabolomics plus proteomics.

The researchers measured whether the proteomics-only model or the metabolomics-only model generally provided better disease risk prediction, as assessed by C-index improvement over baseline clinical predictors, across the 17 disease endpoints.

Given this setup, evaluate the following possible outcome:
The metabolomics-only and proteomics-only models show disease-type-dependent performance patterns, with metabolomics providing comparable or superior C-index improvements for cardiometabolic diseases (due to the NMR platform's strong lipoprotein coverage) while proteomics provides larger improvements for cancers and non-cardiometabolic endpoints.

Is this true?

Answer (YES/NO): NO